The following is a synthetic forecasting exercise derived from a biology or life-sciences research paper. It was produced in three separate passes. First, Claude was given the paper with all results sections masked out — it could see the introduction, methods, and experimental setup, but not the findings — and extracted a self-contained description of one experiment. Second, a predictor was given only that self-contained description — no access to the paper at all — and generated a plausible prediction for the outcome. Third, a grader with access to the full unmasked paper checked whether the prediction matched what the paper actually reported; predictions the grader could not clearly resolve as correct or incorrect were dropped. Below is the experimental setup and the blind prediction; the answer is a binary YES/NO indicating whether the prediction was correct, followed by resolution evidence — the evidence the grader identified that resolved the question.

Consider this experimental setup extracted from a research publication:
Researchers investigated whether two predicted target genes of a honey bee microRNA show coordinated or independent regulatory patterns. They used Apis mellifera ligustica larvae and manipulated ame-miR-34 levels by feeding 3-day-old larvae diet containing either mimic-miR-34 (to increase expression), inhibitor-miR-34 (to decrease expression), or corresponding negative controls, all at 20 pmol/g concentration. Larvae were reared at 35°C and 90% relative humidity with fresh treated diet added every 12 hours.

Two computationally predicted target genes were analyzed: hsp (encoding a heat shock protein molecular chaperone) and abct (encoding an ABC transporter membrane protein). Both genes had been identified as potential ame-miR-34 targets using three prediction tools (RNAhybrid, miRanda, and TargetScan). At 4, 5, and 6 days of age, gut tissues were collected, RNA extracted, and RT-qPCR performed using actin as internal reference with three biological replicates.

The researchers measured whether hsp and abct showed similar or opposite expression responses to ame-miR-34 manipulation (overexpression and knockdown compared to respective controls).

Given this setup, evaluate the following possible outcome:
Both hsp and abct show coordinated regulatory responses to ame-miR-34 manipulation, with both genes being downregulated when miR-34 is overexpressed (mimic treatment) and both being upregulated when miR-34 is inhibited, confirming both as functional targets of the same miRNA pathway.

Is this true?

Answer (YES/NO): NO